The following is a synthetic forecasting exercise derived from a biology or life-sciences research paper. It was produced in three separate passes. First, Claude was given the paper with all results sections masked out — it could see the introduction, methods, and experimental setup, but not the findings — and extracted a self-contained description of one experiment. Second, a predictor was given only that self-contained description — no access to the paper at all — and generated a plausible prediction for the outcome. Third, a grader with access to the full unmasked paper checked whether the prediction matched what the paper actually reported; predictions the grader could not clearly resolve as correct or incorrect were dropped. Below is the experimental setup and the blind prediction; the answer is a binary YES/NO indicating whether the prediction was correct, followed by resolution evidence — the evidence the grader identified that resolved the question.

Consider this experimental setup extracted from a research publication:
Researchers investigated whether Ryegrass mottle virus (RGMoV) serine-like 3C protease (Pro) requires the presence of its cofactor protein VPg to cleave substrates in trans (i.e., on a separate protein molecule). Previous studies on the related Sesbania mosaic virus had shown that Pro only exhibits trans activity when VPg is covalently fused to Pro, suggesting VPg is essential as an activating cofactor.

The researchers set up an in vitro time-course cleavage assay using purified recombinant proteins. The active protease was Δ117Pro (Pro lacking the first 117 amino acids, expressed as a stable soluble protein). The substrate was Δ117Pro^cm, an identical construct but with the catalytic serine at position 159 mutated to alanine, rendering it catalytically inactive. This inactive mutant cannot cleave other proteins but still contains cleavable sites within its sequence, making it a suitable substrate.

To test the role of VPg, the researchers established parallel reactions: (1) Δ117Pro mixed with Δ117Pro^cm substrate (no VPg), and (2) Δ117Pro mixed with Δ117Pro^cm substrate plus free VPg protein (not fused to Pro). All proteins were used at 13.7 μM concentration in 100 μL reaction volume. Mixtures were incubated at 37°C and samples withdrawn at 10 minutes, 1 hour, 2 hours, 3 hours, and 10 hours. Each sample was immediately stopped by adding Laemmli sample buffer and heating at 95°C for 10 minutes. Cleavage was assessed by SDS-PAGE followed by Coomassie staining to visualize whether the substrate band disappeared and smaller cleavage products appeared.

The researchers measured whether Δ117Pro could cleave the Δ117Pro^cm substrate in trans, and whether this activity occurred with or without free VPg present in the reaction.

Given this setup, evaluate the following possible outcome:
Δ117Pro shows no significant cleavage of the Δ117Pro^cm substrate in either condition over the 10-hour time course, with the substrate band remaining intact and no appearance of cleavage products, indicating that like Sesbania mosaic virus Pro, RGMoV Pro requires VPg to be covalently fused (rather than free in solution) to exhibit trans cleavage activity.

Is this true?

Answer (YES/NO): NO